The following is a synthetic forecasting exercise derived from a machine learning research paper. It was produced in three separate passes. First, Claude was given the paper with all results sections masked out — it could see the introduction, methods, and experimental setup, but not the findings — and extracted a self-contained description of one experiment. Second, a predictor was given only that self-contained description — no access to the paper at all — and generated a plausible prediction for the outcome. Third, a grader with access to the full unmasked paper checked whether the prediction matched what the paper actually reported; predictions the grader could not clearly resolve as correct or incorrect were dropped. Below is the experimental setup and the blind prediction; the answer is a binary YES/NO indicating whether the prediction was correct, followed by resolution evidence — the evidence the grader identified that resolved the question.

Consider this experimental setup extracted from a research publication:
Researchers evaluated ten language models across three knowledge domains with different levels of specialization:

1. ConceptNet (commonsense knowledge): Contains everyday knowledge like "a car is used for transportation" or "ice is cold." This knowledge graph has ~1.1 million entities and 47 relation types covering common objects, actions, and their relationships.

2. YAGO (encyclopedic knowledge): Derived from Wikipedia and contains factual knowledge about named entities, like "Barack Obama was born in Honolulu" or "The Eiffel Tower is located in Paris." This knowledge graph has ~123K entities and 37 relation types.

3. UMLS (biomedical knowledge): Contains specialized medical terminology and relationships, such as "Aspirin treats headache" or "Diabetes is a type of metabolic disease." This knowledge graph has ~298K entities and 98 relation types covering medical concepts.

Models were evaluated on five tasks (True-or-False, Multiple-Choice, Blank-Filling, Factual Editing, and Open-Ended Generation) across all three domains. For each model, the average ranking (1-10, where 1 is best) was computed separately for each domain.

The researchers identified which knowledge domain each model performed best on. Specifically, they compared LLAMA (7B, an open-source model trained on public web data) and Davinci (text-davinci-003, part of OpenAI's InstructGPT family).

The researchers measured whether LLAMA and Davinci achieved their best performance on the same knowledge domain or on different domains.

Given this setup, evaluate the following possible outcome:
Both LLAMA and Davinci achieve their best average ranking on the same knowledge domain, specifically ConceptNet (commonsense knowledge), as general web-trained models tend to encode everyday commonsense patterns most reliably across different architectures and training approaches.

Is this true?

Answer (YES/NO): NO